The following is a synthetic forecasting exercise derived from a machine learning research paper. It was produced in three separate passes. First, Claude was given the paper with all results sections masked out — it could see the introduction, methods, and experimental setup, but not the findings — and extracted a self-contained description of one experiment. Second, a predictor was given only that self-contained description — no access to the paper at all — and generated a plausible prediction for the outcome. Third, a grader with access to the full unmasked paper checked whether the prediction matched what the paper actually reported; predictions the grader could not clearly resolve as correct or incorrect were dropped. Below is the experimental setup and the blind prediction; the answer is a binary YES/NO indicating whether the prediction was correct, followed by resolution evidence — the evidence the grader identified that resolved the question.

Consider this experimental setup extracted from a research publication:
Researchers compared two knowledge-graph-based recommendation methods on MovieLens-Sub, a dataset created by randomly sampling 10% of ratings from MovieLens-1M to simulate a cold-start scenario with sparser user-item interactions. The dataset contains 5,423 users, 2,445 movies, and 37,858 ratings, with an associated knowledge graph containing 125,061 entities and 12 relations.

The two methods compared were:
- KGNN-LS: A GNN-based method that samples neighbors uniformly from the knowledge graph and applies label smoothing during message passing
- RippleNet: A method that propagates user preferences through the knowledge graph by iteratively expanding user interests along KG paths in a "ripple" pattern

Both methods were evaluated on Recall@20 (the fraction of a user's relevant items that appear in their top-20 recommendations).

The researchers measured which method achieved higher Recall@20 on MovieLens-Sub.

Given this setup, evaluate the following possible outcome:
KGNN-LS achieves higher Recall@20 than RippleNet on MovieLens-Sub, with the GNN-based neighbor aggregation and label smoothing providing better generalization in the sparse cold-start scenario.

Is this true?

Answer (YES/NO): NO